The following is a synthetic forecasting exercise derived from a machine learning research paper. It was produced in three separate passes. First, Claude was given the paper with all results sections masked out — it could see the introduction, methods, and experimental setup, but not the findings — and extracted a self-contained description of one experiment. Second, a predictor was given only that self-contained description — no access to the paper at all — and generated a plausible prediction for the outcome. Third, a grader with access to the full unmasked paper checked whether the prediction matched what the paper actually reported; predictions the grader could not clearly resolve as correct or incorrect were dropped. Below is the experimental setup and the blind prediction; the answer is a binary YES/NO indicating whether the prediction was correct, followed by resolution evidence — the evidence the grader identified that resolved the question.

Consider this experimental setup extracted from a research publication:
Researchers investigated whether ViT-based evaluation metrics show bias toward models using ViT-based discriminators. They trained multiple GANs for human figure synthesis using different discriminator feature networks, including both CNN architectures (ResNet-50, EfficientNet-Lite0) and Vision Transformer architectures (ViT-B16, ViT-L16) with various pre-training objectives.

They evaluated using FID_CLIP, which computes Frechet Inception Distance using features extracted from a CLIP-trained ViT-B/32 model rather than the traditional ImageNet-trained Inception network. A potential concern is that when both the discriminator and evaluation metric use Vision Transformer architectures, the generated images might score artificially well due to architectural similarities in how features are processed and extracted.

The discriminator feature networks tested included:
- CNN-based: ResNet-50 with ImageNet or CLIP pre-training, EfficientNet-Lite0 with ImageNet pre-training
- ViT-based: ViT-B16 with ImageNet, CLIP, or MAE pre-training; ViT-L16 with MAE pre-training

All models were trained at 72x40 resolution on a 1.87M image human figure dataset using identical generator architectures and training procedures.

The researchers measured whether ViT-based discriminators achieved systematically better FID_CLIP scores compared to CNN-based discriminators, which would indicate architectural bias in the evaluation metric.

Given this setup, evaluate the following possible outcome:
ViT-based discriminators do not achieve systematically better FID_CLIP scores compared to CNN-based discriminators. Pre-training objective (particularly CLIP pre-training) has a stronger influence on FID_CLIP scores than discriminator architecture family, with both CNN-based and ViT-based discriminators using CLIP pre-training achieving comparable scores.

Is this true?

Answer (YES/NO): NO